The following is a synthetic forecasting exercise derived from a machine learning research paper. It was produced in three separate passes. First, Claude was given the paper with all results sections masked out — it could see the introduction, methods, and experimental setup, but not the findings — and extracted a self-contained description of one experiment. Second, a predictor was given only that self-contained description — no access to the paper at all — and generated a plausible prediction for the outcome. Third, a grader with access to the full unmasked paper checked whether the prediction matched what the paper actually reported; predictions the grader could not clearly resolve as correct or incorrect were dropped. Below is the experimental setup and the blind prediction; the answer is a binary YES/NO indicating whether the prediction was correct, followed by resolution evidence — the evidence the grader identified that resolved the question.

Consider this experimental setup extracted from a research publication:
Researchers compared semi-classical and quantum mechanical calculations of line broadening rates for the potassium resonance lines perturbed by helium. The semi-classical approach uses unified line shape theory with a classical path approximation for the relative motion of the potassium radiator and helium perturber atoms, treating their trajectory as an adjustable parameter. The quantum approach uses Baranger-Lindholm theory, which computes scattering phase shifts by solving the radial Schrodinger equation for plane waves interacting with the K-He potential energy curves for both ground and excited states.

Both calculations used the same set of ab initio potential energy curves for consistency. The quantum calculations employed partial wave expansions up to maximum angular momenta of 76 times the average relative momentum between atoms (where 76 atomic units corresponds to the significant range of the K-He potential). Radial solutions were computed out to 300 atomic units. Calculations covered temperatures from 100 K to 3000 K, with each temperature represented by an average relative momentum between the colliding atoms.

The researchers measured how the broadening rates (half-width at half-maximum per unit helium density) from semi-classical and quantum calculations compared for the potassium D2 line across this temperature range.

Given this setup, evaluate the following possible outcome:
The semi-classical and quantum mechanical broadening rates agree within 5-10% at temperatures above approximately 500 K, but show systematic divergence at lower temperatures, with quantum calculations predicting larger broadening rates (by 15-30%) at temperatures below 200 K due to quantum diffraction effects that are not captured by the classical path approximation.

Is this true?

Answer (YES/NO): NO